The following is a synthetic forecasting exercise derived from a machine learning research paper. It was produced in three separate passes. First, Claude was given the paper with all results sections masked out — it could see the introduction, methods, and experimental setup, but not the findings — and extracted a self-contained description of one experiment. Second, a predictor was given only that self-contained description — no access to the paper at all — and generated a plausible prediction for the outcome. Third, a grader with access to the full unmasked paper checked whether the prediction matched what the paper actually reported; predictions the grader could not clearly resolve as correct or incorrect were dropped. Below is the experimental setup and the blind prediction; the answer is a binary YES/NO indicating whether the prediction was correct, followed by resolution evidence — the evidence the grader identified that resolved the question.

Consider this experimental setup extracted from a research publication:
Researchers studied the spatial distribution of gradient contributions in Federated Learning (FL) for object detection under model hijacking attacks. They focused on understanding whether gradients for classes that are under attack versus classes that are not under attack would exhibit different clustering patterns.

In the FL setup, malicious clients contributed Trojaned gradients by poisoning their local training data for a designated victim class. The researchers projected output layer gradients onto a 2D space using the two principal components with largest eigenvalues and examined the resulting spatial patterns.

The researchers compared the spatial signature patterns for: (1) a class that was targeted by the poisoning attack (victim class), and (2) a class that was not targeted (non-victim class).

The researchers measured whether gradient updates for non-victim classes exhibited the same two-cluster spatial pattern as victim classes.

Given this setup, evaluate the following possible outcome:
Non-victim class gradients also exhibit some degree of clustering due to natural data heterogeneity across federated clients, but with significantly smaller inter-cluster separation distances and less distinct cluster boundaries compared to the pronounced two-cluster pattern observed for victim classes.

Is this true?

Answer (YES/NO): NO